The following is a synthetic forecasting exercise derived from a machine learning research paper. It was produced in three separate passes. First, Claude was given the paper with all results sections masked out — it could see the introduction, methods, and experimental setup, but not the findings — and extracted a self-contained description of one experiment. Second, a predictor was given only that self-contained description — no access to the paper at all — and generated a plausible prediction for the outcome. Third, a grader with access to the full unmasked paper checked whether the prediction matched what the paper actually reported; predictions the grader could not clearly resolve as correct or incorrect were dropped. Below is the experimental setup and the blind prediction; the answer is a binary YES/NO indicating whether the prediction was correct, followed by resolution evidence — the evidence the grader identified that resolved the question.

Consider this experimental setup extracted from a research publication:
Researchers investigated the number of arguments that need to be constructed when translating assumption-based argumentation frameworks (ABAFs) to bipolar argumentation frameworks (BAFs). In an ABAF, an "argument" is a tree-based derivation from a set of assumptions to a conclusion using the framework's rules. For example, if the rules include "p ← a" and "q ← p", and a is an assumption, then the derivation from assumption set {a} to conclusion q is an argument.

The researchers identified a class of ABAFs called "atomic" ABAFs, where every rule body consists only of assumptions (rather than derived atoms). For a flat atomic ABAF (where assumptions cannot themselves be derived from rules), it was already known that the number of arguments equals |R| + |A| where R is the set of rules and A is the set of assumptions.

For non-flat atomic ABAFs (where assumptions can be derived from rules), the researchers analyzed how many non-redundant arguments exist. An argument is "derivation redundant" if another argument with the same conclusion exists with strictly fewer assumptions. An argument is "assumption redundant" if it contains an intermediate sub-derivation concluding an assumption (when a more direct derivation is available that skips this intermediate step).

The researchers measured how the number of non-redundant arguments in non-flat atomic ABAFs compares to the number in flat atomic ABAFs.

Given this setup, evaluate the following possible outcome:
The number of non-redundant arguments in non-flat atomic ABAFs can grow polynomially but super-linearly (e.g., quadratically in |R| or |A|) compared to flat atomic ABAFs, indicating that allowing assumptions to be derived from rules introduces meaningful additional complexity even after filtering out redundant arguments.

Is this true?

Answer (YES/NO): NO